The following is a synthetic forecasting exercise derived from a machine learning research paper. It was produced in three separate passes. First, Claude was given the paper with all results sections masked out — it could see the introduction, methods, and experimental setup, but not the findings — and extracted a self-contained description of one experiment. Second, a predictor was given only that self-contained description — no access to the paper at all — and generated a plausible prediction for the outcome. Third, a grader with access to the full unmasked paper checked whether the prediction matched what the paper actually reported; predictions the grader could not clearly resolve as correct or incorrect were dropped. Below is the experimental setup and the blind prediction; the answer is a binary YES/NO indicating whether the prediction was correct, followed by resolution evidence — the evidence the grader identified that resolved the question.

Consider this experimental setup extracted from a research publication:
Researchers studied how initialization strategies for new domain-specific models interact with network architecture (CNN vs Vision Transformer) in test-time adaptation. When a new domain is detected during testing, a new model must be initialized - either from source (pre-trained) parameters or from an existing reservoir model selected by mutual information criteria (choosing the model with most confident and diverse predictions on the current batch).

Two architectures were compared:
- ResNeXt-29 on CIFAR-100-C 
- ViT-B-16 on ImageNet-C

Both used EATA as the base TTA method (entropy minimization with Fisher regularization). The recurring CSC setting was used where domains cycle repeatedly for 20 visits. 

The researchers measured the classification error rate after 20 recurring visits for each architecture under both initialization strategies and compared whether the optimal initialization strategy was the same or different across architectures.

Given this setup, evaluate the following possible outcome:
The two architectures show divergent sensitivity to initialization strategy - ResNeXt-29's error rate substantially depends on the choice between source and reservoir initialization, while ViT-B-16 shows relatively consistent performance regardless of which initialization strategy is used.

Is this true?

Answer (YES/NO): NO